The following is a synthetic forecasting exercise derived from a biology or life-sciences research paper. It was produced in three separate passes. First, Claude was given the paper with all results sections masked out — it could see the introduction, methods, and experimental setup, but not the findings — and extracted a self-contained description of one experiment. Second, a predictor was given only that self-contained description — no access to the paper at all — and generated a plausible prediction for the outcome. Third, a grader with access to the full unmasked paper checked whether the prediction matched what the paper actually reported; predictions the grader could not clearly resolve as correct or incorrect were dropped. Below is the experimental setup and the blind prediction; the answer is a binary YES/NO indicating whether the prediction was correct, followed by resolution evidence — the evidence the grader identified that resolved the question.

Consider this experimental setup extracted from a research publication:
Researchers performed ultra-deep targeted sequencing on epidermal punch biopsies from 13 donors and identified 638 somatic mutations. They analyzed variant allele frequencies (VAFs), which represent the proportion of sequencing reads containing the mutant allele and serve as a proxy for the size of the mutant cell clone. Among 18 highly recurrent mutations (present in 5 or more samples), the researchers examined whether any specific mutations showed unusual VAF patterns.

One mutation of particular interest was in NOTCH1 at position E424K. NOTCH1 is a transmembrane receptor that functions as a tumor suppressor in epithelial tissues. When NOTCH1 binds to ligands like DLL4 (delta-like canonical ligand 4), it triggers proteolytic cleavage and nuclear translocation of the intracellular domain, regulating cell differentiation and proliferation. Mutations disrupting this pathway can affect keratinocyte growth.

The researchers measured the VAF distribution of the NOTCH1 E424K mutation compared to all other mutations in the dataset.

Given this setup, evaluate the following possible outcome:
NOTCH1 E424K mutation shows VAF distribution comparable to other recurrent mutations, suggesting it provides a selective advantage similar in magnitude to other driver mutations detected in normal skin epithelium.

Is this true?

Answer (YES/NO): NO